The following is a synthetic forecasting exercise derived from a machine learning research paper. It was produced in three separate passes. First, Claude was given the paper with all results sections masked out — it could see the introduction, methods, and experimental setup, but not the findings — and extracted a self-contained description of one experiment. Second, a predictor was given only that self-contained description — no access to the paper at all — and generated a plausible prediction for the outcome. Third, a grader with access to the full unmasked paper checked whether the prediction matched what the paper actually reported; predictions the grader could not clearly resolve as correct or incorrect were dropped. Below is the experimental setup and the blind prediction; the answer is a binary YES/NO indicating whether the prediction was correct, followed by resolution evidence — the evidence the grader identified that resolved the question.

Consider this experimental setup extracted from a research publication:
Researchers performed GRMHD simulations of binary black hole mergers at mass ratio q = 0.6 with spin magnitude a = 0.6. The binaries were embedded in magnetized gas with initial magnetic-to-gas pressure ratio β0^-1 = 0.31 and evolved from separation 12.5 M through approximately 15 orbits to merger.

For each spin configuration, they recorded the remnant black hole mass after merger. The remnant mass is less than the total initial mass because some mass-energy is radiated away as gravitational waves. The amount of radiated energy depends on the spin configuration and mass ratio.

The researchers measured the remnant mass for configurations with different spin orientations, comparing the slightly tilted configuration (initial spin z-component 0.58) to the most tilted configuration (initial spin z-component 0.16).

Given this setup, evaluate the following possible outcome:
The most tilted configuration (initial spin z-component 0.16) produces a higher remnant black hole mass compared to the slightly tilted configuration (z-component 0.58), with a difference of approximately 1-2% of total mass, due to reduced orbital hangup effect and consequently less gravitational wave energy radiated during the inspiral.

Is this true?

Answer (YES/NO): YES